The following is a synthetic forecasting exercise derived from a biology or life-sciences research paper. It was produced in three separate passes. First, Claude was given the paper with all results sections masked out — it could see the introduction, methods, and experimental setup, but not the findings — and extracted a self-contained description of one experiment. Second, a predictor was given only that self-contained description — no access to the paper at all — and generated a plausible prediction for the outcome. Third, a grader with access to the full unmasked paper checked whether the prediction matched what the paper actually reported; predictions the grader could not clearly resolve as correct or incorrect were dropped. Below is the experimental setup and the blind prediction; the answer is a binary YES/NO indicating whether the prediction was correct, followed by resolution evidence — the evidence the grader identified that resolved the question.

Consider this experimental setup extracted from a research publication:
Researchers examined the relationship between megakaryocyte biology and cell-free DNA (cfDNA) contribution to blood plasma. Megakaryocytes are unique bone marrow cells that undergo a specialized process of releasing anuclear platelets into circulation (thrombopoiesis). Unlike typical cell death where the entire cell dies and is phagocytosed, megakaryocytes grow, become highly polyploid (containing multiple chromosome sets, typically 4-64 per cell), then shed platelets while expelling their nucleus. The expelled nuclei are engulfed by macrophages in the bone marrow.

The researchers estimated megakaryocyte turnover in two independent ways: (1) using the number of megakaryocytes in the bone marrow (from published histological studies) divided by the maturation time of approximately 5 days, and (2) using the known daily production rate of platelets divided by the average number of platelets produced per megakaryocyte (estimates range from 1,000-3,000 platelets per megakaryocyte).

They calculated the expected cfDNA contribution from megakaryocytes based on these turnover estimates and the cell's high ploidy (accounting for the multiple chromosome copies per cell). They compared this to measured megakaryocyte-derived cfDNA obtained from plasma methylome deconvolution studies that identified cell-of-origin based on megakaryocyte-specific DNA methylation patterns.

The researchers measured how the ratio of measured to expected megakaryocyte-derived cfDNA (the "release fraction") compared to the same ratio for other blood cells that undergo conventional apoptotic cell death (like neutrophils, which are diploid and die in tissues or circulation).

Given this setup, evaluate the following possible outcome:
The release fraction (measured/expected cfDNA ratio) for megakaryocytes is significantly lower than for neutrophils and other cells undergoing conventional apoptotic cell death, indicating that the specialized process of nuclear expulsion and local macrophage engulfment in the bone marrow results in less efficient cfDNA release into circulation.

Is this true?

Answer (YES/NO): NO